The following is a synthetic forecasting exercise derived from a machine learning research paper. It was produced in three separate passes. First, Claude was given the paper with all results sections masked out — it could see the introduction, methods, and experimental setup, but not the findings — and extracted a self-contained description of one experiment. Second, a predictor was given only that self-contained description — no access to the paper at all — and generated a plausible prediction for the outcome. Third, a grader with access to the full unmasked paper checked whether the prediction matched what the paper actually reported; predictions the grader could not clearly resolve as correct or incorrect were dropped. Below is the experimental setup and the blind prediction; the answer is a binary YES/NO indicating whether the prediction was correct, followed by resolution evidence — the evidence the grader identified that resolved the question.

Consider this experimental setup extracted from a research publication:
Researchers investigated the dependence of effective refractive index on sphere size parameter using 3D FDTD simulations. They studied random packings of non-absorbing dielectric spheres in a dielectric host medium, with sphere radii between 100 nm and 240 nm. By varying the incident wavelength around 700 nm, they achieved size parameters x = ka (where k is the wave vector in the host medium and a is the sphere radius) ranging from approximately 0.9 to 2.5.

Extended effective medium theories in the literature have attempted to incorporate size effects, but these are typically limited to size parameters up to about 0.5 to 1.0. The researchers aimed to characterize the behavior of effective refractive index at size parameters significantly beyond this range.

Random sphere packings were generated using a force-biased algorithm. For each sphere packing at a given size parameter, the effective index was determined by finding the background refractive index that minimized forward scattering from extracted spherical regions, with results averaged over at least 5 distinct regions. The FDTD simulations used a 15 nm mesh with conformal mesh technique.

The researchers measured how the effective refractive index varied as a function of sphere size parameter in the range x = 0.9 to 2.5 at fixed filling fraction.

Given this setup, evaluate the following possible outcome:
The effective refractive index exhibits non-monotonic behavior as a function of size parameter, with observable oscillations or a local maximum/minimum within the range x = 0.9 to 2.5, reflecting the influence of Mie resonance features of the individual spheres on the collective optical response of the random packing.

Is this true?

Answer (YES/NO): NO